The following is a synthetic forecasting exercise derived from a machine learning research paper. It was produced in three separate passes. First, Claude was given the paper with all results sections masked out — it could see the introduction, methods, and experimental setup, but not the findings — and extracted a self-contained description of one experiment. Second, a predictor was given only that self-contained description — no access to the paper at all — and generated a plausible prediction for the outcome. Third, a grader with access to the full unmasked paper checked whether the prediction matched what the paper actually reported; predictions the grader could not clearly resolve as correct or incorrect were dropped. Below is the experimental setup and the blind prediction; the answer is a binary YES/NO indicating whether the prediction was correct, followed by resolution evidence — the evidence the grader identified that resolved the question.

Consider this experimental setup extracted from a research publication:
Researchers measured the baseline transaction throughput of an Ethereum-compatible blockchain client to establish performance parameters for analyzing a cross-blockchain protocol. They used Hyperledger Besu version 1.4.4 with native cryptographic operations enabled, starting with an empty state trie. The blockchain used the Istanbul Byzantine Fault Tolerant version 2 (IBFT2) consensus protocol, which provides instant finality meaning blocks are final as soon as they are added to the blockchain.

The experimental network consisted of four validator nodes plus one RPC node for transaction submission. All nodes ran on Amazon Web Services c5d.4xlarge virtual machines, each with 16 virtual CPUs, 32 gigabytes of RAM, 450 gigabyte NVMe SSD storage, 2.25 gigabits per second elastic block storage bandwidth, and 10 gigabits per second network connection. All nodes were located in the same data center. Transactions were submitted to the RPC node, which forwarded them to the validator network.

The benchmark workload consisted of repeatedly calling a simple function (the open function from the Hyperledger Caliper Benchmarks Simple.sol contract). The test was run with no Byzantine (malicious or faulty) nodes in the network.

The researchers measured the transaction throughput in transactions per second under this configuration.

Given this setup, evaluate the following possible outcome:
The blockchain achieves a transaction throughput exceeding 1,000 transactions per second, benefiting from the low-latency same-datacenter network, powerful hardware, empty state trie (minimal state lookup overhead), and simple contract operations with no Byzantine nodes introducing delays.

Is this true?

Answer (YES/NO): NO